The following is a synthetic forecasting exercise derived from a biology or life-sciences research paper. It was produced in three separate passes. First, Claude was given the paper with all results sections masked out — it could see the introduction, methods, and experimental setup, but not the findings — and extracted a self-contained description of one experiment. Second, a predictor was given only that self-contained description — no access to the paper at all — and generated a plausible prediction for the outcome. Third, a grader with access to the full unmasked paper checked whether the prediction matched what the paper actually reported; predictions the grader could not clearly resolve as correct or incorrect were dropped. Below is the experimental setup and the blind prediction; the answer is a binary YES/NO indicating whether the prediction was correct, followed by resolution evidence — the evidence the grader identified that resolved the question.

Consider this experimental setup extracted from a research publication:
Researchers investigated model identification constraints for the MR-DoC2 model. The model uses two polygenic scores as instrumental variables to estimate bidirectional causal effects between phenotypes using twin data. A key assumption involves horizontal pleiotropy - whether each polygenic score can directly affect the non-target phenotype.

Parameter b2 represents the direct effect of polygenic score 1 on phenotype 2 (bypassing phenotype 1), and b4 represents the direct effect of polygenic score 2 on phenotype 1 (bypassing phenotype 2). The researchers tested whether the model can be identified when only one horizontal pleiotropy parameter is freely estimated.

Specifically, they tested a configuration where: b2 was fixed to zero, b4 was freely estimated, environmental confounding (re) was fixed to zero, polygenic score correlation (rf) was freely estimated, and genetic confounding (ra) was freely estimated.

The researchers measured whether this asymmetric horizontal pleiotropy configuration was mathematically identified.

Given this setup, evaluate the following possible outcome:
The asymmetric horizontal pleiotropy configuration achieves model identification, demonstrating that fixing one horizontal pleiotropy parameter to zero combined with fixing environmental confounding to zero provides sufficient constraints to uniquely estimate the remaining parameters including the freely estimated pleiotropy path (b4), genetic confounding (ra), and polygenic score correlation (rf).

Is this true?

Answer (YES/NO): YES